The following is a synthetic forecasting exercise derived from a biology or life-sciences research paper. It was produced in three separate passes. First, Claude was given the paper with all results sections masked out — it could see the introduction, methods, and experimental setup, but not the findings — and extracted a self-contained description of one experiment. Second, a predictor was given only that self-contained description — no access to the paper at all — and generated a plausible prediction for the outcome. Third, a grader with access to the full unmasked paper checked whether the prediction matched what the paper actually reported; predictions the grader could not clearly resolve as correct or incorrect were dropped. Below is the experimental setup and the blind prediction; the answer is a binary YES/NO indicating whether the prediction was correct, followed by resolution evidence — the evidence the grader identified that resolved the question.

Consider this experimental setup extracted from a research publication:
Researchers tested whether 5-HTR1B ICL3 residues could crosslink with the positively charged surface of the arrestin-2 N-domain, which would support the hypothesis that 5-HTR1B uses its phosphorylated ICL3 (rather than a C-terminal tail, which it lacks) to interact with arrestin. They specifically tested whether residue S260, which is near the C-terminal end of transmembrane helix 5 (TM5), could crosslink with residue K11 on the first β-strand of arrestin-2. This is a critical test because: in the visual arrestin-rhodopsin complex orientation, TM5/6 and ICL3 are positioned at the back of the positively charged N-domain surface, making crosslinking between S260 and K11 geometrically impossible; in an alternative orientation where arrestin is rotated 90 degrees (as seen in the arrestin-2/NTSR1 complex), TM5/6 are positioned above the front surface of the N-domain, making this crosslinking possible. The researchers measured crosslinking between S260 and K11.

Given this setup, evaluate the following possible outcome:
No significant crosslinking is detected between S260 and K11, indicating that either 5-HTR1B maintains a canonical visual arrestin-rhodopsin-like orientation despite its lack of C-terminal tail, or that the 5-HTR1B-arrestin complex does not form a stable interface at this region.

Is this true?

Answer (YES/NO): NO